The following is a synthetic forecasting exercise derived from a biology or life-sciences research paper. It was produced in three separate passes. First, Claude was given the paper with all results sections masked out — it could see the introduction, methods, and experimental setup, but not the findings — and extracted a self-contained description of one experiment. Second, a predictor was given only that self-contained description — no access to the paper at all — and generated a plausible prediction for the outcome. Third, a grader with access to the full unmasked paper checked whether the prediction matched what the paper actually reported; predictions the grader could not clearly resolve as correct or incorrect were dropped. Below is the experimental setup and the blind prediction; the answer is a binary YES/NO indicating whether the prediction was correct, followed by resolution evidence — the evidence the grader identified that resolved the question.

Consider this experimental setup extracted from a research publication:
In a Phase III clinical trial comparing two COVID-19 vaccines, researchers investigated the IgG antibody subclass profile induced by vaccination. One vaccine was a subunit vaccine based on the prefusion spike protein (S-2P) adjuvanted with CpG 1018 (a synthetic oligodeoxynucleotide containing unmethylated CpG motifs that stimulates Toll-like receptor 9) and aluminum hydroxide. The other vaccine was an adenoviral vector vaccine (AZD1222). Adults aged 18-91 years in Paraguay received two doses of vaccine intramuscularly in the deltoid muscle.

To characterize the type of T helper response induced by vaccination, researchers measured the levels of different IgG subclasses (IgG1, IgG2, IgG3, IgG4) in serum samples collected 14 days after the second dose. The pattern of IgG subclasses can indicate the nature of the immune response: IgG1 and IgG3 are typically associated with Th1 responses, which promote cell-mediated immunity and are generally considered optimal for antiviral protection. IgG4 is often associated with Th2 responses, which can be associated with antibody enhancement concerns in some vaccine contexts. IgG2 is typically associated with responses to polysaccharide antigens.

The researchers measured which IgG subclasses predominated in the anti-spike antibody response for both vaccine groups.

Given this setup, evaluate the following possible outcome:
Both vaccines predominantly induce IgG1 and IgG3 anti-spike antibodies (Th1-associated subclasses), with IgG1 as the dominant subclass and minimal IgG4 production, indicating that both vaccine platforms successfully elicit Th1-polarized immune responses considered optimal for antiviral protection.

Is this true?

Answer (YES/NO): YES